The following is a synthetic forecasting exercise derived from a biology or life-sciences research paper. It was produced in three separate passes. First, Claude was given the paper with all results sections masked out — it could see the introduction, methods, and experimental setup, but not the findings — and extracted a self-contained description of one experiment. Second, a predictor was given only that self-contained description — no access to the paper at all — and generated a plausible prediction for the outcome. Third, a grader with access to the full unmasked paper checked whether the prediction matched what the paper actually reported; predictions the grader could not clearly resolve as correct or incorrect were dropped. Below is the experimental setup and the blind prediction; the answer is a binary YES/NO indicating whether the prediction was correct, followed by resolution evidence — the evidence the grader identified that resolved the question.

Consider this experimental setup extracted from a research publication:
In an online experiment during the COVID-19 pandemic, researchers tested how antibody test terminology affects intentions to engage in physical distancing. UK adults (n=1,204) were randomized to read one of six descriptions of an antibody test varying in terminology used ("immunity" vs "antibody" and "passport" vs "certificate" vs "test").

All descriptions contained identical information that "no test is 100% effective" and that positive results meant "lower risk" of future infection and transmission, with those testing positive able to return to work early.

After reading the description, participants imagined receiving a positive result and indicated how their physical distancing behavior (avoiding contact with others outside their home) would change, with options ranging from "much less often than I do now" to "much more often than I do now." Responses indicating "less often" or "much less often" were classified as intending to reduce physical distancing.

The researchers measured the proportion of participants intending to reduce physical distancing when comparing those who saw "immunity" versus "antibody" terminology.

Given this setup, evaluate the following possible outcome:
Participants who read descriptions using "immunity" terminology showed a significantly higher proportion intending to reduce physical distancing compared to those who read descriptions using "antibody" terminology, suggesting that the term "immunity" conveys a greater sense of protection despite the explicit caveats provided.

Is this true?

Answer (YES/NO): NO